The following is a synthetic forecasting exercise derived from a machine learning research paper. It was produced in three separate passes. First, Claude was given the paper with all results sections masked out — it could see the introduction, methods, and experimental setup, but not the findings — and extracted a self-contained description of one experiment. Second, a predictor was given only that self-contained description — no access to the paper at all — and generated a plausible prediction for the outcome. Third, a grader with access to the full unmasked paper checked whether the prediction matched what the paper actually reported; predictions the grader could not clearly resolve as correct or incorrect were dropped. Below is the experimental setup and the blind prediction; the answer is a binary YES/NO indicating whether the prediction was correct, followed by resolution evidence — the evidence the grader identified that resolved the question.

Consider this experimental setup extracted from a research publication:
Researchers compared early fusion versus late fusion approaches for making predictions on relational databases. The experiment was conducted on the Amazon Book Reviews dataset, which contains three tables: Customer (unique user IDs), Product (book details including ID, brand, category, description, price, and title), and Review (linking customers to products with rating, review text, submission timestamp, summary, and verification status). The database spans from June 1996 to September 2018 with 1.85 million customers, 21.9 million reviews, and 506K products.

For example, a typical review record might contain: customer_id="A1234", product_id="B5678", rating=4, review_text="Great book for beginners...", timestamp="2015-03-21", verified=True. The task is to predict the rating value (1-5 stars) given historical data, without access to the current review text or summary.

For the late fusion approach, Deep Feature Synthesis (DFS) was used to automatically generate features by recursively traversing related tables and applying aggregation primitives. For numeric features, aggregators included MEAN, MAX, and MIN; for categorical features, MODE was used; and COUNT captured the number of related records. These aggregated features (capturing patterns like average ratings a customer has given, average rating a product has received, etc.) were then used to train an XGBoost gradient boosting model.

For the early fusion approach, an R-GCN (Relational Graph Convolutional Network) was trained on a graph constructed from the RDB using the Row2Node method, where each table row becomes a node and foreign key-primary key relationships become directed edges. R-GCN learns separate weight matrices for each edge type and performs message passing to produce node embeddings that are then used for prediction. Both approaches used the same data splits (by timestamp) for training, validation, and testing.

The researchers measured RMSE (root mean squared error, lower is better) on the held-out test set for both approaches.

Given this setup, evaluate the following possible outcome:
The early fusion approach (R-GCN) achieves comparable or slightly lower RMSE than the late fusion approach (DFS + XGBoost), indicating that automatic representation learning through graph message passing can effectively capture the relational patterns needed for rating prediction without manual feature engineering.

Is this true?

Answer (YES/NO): YES